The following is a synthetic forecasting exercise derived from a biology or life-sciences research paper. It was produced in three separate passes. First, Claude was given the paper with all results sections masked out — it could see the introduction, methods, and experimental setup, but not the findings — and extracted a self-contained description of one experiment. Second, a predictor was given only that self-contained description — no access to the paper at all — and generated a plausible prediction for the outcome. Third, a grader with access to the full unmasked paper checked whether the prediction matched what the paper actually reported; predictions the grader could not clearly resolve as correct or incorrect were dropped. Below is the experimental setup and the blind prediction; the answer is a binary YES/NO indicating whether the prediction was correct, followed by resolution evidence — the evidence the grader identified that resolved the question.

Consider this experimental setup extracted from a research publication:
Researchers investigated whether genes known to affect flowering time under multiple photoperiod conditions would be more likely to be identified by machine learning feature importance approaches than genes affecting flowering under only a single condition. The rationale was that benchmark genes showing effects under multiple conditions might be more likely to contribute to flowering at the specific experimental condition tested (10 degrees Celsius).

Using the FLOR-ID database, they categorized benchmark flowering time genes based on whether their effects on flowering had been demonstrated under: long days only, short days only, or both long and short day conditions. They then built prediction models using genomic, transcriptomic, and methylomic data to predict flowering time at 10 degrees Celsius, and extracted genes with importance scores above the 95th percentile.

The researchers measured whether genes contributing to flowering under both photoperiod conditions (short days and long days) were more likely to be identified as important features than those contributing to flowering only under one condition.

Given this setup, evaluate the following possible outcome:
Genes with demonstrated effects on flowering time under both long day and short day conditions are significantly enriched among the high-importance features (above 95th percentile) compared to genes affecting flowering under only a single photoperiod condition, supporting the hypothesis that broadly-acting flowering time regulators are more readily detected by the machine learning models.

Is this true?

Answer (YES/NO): NO